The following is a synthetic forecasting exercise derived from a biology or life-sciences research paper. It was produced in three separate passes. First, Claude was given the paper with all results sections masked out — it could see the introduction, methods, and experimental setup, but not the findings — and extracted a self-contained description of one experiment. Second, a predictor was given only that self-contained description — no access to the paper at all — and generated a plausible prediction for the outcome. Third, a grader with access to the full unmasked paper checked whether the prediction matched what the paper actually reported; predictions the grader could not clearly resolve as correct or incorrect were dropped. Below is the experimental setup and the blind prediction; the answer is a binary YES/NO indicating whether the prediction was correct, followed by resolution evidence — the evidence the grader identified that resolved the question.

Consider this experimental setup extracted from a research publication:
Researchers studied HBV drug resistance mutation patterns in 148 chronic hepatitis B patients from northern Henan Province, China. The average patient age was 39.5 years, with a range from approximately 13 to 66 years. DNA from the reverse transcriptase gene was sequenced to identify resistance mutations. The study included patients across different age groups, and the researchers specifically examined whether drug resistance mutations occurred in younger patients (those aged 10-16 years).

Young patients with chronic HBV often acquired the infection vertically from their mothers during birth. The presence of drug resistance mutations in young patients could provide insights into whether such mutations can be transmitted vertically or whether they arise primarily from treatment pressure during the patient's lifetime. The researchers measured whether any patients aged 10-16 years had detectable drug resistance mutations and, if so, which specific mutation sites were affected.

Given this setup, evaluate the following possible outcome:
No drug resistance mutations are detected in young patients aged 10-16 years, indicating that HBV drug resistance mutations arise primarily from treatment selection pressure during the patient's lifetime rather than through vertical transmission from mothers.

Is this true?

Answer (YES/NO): NO